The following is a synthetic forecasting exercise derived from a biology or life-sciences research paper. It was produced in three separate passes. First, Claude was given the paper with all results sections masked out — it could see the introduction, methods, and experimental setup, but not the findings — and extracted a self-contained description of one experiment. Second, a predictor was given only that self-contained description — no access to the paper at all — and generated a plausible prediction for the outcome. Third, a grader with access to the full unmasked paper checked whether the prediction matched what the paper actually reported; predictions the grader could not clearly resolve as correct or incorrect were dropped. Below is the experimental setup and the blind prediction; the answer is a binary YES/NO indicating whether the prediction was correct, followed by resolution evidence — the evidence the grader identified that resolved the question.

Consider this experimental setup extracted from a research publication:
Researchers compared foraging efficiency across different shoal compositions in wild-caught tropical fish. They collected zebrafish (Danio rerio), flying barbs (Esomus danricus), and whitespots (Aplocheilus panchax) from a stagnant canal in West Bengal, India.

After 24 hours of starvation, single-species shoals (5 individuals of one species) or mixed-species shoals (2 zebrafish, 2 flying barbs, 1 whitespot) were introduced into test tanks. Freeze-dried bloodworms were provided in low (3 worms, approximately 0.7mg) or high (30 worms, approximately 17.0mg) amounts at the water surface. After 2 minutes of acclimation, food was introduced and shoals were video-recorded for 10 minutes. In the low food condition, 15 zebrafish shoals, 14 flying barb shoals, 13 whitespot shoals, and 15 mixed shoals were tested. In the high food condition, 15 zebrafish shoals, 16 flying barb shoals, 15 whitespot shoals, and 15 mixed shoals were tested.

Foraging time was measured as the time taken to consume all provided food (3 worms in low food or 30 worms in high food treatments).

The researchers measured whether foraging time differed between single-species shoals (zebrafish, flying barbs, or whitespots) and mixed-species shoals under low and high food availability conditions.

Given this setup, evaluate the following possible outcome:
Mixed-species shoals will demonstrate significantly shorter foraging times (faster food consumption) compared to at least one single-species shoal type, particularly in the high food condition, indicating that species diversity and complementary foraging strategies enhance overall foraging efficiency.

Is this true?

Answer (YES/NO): YES